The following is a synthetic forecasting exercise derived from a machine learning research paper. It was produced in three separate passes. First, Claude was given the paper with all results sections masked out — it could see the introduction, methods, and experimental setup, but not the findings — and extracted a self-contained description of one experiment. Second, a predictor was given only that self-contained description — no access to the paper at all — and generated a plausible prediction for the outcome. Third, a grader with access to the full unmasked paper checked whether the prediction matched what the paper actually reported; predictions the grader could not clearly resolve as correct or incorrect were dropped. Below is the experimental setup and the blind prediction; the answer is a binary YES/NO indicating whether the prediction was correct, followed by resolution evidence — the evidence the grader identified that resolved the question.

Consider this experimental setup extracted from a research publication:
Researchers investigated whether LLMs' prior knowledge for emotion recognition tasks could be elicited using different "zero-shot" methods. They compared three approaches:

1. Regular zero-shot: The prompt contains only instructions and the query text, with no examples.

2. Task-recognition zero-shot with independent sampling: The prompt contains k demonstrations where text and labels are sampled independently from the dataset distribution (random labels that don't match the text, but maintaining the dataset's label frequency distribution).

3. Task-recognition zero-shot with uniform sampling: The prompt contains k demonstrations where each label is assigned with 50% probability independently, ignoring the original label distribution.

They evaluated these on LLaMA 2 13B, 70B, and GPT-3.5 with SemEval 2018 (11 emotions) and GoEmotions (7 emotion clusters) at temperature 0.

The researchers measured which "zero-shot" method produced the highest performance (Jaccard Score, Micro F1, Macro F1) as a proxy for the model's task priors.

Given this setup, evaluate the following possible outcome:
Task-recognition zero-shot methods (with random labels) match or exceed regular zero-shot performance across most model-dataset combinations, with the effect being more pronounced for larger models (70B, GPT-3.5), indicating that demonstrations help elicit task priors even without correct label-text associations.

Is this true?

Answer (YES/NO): NO